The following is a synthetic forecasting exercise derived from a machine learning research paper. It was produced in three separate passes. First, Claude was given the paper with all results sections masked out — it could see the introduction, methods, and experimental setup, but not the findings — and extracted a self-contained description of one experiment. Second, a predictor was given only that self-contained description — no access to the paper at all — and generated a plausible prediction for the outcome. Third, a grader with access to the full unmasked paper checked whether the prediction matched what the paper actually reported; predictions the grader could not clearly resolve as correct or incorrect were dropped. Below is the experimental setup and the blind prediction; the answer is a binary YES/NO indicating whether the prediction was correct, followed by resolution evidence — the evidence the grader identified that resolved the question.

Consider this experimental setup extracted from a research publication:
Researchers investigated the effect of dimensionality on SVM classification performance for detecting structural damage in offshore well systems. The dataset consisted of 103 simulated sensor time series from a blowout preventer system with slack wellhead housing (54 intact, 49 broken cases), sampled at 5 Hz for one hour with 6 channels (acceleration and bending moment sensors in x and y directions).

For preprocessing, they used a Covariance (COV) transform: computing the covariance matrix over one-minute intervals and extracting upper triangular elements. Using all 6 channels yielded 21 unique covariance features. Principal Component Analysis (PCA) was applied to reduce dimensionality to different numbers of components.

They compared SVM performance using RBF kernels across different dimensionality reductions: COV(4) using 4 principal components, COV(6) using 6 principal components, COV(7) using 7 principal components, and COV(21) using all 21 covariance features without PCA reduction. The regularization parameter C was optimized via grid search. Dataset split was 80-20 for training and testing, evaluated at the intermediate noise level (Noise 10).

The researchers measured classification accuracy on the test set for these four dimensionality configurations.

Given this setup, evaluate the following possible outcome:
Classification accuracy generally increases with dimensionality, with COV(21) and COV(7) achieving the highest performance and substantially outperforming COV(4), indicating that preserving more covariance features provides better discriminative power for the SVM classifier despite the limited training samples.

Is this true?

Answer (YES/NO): YES